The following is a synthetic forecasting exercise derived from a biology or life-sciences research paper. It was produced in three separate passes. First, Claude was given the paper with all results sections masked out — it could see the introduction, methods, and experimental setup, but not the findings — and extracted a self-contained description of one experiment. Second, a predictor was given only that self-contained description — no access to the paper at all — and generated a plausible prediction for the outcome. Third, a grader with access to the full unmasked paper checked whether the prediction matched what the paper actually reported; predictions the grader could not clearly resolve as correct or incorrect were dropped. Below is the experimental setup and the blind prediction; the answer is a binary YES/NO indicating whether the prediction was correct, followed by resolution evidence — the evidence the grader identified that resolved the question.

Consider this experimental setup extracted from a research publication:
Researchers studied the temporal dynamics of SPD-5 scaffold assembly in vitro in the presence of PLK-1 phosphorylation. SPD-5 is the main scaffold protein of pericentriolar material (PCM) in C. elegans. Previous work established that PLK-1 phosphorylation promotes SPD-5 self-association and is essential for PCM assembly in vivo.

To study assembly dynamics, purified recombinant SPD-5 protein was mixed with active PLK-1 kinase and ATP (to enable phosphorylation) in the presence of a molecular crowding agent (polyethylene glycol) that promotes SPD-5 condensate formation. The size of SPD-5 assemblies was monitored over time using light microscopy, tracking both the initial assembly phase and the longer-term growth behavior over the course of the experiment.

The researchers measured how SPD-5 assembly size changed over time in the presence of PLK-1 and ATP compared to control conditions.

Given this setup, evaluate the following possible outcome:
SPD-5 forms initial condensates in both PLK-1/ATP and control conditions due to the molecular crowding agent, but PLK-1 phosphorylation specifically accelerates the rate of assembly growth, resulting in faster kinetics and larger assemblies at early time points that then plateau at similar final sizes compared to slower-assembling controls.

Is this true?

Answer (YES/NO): NO